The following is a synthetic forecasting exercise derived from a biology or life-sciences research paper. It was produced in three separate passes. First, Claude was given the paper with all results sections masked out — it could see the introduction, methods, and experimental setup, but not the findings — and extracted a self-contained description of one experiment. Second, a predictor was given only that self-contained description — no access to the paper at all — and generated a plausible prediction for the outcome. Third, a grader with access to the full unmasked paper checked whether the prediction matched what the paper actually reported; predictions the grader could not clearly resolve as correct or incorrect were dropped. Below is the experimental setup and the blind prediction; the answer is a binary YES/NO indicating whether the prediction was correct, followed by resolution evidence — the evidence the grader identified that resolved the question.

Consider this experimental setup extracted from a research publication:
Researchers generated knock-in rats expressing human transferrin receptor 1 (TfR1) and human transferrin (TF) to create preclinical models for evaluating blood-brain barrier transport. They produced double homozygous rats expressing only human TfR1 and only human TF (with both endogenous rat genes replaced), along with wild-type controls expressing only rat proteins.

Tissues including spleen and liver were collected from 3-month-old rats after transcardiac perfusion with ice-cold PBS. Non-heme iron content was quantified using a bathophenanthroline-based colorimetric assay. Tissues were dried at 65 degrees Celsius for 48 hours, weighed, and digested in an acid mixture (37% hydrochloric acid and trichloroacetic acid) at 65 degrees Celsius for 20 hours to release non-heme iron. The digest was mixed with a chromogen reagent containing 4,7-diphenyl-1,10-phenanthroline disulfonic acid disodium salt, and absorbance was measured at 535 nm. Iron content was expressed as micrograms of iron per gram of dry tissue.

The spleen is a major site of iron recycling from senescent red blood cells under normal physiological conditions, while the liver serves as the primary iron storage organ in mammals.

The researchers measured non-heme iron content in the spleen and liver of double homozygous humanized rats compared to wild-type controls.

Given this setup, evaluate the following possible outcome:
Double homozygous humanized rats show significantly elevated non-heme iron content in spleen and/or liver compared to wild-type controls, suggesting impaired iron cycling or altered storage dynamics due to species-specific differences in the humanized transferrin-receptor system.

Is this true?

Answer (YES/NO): YES